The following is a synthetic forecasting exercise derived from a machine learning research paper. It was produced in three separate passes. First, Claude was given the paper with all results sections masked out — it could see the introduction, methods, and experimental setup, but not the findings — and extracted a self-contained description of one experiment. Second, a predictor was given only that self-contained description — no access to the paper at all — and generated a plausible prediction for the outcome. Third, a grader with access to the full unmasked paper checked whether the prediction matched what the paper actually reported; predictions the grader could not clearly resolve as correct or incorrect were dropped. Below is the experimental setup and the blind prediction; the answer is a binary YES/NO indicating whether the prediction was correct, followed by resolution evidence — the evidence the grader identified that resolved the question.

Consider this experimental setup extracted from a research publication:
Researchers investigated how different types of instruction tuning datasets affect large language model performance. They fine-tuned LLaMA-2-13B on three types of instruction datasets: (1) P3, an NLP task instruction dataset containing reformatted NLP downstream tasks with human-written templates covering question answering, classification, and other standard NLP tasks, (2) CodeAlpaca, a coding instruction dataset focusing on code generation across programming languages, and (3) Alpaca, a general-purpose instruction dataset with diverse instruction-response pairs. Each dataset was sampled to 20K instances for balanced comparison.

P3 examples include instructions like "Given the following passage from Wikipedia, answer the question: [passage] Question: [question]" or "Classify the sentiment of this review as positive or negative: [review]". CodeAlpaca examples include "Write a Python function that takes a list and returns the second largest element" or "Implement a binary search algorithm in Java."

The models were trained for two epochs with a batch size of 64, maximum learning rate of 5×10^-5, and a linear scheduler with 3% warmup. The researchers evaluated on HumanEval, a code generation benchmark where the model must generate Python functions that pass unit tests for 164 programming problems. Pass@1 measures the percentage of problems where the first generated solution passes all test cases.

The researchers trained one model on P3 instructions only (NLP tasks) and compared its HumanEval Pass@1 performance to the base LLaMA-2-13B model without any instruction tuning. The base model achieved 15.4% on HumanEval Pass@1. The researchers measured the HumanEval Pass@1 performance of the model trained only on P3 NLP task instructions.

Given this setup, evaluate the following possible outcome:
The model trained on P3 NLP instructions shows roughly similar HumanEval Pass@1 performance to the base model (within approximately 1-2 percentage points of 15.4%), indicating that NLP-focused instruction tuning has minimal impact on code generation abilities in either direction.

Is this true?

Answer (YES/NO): NO